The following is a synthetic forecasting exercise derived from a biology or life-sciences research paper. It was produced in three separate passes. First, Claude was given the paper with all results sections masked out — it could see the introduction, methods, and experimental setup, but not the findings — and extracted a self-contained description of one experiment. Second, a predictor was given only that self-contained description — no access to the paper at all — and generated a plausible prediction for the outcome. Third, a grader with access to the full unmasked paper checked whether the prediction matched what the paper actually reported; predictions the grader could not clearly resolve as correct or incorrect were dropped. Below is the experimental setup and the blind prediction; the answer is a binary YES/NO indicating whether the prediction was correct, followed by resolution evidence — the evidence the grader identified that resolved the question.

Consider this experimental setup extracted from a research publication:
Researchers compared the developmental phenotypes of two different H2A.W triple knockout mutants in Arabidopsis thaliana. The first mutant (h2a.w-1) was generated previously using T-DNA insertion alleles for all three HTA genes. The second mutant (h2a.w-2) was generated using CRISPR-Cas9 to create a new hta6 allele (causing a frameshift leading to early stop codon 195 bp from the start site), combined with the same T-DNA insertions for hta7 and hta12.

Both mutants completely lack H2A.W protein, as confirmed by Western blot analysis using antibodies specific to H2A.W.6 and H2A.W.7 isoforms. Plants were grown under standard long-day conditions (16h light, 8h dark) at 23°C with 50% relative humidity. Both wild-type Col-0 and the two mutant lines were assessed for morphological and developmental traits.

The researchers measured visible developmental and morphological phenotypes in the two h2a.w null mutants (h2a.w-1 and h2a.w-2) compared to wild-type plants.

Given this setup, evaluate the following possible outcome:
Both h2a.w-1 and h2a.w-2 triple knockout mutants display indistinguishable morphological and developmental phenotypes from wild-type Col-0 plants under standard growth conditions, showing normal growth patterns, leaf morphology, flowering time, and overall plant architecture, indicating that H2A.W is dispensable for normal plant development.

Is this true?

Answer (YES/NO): NO